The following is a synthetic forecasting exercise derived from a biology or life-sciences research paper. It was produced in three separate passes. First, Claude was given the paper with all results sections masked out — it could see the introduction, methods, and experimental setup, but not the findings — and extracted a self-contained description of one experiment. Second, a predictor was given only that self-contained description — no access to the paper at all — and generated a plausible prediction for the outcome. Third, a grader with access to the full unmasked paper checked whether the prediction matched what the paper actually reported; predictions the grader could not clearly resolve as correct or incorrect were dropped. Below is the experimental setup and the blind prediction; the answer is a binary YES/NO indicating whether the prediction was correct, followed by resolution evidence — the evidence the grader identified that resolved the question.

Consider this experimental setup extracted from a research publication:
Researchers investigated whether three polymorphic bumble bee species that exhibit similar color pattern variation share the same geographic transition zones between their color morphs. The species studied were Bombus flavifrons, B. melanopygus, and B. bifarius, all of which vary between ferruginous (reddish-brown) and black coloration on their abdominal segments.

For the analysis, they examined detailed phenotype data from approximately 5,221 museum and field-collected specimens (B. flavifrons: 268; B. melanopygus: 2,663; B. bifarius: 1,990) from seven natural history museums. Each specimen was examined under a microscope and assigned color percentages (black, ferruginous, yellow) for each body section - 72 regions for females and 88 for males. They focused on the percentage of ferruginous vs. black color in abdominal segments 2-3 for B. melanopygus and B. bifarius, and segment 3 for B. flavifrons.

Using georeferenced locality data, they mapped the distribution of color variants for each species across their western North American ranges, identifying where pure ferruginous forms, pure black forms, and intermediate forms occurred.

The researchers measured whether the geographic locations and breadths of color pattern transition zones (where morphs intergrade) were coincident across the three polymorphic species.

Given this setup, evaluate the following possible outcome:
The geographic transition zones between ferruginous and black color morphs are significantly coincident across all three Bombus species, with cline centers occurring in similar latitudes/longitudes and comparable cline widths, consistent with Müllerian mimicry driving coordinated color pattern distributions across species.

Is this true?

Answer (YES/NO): NO